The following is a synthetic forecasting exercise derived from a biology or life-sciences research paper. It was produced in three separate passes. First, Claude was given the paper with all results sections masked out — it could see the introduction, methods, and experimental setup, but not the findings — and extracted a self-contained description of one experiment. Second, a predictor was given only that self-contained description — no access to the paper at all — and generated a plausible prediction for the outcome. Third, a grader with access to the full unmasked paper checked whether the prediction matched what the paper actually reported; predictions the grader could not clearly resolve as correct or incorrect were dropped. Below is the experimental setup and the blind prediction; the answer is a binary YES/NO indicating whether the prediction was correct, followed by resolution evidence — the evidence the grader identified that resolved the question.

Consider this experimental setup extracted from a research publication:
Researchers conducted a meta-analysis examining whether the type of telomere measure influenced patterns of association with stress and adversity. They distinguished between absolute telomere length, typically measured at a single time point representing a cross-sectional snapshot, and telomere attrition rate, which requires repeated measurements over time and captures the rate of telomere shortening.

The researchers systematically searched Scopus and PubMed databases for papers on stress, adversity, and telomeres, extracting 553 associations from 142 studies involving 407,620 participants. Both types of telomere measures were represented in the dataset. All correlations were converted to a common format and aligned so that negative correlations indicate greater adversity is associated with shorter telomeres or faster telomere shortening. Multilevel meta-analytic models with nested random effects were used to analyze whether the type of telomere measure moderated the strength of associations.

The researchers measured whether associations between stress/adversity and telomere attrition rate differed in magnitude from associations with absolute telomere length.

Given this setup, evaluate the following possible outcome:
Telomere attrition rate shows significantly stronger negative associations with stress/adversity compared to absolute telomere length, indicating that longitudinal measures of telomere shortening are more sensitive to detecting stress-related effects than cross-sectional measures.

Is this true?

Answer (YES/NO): NO